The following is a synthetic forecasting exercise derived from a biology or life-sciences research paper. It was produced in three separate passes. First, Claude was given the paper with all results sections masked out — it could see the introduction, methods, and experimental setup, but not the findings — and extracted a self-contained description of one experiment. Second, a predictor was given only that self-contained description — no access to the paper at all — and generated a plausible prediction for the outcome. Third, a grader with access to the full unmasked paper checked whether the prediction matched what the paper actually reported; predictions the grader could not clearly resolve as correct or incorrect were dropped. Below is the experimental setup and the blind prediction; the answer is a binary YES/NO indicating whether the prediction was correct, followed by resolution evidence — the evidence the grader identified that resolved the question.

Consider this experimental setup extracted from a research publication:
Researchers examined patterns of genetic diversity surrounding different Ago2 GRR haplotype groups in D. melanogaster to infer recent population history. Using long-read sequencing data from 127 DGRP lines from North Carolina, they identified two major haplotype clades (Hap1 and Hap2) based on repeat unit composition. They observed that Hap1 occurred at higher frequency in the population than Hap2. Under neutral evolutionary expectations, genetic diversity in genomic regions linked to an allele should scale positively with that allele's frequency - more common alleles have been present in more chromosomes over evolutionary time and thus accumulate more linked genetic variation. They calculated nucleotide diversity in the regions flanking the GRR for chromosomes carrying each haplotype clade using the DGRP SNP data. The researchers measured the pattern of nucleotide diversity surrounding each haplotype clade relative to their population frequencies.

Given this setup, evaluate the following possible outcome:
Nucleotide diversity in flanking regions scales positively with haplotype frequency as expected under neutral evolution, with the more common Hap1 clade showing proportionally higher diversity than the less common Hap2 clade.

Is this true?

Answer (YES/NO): NO